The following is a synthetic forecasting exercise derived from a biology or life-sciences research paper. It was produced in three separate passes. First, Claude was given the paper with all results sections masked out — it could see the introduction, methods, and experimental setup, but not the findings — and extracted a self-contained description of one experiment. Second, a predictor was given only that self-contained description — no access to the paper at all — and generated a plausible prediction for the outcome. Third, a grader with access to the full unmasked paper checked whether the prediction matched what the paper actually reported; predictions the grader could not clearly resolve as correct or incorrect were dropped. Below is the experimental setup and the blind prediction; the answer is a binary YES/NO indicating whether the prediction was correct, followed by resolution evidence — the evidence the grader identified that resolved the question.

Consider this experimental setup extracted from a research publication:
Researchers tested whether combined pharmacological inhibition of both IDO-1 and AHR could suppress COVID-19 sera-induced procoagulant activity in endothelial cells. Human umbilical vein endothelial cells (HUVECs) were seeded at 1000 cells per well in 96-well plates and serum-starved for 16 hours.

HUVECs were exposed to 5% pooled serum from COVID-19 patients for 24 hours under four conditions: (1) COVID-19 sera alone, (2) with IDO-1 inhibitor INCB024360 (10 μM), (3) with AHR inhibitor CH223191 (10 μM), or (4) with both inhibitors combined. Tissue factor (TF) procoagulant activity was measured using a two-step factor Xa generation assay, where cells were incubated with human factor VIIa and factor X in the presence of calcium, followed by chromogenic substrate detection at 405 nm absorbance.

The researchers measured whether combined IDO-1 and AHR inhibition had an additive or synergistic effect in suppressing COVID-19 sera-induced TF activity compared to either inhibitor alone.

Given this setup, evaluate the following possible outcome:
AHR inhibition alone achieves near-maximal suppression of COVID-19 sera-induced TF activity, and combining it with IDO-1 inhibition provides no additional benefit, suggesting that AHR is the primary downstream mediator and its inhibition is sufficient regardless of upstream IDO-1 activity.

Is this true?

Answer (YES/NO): NO